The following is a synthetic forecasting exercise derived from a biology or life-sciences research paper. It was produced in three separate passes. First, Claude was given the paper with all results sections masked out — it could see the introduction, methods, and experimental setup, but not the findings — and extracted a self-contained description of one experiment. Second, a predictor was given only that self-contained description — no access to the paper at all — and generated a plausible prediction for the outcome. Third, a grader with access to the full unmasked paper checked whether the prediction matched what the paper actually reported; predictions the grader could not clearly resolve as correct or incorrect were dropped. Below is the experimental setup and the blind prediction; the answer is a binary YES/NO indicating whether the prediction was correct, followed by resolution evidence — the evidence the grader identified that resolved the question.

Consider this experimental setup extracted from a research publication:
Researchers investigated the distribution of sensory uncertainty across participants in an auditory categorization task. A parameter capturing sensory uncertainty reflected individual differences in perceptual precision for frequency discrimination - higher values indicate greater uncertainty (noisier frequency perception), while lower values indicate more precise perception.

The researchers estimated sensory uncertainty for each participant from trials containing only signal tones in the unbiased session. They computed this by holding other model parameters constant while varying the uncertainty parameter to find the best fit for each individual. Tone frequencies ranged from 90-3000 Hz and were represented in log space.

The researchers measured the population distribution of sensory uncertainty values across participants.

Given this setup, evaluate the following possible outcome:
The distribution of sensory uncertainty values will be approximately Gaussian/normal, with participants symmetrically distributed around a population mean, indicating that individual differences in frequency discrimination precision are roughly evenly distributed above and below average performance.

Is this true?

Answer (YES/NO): NO